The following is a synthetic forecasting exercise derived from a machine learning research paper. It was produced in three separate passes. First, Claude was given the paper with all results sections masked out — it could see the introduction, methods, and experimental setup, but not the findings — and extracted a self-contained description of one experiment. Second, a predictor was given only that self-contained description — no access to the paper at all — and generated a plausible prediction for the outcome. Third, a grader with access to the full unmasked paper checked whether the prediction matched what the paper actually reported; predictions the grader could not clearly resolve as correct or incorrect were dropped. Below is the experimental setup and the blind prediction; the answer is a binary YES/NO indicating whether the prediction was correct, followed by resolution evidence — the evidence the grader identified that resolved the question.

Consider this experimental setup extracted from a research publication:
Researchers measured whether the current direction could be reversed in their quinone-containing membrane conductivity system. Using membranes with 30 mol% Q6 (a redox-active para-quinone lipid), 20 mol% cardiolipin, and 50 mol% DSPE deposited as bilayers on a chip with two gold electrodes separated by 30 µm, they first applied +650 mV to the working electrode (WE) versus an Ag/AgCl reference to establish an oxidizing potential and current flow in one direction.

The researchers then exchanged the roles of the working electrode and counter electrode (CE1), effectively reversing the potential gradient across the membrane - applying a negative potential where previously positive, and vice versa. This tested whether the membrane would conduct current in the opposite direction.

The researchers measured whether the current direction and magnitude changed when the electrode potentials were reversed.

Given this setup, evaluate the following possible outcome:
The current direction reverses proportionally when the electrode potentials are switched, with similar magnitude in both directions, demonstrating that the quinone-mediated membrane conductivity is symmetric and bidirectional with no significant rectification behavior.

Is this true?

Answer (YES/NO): YES